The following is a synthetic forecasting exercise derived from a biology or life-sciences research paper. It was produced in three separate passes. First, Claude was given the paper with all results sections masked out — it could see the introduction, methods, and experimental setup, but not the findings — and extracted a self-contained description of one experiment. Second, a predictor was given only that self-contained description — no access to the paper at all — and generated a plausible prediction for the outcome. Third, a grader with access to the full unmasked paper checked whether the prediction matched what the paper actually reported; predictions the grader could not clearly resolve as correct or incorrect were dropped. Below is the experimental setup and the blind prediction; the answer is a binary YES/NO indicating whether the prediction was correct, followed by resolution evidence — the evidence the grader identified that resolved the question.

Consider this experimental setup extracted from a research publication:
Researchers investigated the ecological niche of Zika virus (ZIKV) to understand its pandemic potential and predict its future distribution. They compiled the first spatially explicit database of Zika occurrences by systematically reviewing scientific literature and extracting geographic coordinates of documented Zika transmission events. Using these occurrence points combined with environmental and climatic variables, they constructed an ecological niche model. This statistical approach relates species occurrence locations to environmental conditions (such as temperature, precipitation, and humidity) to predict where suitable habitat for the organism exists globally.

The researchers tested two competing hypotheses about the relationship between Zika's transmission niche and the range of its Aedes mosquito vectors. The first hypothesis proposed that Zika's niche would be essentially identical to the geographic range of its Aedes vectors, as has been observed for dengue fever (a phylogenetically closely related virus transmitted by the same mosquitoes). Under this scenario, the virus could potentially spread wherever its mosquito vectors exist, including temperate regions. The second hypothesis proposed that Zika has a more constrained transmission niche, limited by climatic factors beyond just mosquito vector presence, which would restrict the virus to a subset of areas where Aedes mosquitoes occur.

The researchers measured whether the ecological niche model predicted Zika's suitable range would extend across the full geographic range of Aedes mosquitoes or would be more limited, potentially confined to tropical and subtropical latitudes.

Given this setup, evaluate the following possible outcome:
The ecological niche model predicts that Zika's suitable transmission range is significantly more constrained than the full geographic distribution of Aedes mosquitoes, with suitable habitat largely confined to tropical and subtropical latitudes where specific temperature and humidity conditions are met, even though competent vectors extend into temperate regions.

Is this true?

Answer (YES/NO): YES